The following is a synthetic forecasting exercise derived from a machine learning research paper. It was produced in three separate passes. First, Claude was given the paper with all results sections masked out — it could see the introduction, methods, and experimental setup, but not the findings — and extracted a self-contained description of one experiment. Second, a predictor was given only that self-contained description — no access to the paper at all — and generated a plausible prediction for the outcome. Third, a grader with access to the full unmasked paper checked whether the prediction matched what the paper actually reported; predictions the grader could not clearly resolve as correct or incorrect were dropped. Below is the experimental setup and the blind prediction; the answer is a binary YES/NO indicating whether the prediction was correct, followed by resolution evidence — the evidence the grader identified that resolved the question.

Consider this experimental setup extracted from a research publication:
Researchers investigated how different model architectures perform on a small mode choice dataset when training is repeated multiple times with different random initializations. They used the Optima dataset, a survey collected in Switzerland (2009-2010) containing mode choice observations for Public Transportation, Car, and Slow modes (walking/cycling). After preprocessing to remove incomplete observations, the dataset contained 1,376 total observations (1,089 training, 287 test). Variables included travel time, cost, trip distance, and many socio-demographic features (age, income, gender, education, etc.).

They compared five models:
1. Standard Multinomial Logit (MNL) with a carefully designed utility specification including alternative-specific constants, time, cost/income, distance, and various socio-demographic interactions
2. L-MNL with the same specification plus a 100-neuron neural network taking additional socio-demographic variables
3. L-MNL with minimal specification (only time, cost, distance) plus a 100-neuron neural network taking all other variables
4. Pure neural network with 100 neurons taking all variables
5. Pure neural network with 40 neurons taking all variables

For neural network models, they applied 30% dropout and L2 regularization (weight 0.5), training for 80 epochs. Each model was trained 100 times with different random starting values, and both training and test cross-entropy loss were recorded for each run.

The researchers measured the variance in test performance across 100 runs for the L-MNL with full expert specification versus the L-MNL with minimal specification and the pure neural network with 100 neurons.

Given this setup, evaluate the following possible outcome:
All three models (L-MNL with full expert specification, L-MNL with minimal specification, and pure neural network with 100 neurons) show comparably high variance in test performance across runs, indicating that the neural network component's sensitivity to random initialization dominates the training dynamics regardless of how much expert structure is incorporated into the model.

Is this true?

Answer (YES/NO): NO